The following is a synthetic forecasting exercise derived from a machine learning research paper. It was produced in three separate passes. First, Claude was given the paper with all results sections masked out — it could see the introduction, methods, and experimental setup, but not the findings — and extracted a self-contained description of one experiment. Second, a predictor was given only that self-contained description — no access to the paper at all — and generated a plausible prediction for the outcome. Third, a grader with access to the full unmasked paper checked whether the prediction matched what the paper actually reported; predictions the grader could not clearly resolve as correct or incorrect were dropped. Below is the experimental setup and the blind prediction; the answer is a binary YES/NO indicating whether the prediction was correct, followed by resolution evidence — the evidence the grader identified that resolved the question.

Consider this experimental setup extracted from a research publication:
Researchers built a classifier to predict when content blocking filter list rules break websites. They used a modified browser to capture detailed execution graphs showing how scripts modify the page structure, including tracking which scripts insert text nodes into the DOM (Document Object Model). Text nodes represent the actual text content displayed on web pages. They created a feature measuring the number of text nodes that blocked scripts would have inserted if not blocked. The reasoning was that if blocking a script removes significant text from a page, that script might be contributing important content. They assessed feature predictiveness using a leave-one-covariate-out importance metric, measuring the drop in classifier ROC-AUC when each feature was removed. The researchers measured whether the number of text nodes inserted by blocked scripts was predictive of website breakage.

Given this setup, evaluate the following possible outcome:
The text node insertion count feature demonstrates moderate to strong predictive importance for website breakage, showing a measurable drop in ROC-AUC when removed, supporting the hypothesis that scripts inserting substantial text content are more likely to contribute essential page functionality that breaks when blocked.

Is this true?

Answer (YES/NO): NO